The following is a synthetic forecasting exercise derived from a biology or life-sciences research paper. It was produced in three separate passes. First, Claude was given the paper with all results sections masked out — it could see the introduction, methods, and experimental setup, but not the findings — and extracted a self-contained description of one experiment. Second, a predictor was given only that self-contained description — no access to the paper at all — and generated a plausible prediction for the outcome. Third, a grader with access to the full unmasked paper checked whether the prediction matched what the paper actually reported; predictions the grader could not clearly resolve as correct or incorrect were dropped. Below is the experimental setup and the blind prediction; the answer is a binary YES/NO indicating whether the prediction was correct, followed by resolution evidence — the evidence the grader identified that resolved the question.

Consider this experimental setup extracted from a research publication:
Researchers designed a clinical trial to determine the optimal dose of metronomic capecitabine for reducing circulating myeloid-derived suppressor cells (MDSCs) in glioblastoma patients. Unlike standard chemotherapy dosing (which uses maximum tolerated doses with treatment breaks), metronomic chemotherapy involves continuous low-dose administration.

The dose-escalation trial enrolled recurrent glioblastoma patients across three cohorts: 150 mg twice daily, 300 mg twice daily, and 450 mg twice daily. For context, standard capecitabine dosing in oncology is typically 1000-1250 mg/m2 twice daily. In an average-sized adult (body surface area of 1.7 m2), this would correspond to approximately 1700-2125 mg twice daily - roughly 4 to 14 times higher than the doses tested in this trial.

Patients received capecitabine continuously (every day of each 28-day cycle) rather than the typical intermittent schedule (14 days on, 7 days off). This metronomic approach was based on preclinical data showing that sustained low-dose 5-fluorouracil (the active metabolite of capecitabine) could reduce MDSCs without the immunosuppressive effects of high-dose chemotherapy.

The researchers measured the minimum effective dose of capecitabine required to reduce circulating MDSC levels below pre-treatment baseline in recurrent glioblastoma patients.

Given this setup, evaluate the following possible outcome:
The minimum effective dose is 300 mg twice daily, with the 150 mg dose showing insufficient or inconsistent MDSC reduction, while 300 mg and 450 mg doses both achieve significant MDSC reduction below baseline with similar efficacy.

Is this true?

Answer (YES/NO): YES